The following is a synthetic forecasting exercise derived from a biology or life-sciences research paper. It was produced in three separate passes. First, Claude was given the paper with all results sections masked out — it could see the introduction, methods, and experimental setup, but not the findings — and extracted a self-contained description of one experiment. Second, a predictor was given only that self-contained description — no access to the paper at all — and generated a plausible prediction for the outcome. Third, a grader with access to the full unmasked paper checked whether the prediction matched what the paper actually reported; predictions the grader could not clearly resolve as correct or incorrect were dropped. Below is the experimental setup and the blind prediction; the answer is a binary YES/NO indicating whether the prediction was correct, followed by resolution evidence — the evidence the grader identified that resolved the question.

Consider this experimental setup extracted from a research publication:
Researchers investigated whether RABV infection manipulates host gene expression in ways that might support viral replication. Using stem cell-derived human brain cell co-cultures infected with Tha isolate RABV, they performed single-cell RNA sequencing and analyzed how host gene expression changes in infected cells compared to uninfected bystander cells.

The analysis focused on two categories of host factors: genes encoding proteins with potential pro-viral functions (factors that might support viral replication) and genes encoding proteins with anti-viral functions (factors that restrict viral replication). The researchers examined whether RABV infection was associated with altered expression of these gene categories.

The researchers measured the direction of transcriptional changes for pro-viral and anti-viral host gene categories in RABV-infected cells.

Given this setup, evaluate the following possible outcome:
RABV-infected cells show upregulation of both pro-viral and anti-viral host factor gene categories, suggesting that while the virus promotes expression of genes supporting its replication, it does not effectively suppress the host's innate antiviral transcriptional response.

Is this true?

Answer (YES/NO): NO